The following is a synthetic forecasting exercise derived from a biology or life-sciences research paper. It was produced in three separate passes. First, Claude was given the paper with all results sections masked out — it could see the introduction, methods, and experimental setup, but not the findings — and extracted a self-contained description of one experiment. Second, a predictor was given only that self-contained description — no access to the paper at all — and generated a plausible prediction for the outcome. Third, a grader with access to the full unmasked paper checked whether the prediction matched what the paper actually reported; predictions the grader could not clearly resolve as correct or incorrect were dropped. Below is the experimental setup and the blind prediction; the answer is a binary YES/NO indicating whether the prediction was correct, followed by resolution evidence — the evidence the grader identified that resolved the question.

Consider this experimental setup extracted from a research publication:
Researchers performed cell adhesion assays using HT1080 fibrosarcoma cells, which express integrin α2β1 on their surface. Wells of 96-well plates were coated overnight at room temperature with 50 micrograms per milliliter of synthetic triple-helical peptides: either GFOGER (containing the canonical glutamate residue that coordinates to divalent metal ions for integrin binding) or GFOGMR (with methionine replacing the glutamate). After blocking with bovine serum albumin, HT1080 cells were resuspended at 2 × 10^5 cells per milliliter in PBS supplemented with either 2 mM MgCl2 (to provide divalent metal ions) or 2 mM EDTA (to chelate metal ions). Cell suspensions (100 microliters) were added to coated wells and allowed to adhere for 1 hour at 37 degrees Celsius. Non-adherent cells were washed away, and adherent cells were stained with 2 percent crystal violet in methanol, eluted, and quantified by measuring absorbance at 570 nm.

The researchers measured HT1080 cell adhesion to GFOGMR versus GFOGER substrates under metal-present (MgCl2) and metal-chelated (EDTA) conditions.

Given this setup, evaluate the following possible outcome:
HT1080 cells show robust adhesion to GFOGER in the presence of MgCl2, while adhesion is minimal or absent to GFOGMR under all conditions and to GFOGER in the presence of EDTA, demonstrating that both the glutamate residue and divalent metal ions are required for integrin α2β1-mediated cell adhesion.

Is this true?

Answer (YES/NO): NO